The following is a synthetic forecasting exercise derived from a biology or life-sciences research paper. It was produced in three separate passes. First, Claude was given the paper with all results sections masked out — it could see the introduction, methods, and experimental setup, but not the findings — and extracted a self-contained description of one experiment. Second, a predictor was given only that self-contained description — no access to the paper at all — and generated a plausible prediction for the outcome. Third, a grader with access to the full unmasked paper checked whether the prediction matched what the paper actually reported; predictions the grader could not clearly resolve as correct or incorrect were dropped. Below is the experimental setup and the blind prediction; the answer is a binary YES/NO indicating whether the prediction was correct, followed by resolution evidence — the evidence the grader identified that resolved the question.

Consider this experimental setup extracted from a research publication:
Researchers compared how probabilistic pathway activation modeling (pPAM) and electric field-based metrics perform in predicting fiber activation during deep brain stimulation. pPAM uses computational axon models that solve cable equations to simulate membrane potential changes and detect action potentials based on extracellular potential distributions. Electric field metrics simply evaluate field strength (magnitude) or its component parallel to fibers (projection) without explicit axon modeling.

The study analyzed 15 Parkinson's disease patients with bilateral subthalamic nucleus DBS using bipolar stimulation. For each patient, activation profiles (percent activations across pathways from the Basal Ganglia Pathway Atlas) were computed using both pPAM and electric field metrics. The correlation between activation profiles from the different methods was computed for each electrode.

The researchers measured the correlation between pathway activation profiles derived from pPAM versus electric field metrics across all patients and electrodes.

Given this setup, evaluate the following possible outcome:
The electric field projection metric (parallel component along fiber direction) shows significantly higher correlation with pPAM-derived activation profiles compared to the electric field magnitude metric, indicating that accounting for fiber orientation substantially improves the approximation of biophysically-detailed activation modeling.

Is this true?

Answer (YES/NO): NO